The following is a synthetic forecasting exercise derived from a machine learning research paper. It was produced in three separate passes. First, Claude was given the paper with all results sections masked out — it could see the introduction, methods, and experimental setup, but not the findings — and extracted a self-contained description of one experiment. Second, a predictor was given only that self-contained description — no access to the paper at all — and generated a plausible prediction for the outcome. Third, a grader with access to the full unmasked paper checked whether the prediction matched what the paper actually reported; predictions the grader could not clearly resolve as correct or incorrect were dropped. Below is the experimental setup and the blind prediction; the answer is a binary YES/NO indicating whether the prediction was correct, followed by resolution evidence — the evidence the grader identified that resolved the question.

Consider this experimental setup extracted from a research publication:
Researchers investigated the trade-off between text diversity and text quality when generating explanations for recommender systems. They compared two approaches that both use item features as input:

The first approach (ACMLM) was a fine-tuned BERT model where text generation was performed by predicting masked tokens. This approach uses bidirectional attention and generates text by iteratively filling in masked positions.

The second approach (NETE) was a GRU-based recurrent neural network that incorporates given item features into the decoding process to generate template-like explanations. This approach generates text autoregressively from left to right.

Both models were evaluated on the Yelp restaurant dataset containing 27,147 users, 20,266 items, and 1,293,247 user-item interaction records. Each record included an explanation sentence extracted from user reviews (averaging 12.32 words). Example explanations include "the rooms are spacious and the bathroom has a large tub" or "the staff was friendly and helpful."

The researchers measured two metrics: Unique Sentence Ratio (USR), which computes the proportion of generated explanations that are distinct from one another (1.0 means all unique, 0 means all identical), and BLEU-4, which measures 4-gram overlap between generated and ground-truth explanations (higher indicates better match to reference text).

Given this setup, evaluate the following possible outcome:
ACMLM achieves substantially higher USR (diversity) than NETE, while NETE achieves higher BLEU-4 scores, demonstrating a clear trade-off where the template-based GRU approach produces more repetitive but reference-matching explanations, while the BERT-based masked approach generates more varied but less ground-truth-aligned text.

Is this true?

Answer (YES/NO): YES